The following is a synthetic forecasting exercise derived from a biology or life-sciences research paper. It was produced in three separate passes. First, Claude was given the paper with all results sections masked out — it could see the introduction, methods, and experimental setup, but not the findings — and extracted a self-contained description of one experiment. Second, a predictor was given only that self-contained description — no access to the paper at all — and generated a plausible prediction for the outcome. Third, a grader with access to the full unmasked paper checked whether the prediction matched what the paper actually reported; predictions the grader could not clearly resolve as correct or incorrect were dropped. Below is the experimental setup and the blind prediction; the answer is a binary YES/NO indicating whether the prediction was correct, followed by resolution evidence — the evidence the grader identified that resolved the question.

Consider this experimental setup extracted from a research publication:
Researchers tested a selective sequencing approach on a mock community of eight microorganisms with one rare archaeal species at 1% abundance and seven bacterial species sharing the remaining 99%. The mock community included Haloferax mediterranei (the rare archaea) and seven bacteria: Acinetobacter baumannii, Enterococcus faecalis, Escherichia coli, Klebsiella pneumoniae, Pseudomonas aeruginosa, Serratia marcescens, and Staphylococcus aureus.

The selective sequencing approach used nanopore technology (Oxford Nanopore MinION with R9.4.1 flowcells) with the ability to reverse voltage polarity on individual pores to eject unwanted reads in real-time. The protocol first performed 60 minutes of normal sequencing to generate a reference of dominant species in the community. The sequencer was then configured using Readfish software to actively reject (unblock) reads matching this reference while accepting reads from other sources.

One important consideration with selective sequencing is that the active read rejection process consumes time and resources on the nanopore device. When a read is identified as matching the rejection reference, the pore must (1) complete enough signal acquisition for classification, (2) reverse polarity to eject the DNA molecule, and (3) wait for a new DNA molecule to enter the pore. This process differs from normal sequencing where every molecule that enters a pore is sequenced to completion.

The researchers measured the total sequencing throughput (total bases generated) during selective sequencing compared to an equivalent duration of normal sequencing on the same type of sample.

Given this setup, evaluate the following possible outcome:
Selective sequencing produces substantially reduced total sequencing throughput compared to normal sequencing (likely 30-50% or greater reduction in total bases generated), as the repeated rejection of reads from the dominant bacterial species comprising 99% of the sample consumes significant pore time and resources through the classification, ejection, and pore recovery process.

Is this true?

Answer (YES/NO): YES